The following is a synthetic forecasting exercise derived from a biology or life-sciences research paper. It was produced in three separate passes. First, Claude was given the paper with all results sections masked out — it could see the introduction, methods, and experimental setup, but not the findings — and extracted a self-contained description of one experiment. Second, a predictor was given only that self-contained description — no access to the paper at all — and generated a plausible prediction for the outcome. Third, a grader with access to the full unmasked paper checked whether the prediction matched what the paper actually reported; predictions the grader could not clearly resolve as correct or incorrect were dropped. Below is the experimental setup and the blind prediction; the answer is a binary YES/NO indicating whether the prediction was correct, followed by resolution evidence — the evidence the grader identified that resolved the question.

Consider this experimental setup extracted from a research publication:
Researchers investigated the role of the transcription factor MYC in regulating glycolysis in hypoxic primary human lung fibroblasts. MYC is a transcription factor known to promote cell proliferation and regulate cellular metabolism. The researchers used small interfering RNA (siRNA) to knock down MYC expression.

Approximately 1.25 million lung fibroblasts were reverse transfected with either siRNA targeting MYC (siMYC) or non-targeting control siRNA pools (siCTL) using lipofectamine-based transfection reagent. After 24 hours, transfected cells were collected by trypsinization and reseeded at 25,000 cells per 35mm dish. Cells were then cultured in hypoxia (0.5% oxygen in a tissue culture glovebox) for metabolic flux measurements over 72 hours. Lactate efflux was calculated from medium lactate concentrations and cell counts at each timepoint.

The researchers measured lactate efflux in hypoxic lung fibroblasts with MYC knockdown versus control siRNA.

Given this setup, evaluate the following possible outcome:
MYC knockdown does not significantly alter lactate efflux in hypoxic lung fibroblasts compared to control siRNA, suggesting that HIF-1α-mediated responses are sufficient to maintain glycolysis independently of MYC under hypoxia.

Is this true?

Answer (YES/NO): NO